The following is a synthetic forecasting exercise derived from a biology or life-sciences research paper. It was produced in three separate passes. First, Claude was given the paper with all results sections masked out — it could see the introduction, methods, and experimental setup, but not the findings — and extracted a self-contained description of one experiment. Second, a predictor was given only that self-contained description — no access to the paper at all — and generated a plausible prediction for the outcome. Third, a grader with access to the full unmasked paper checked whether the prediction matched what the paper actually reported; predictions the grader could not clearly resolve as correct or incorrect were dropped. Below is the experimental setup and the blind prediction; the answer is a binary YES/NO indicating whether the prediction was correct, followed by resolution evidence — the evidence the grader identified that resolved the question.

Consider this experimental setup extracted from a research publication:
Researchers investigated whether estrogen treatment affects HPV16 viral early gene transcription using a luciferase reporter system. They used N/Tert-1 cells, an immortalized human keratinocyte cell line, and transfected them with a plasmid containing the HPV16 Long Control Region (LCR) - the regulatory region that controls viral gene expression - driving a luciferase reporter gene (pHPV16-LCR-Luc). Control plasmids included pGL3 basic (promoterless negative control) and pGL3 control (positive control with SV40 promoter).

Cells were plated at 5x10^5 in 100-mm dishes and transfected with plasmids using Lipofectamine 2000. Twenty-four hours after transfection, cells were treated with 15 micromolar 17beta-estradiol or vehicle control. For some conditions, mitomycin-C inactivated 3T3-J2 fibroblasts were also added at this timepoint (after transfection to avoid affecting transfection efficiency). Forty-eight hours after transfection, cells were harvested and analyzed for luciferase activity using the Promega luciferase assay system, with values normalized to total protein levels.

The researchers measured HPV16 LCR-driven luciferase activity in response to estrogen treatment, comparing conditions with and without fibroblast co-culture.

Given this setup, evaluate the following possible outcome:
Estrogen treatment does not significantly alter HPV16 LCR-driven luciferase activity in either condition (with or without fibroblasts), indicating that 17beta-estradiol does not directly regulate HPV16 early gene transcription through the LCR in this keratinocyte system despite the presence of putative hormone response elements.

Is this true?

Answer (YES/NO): NO